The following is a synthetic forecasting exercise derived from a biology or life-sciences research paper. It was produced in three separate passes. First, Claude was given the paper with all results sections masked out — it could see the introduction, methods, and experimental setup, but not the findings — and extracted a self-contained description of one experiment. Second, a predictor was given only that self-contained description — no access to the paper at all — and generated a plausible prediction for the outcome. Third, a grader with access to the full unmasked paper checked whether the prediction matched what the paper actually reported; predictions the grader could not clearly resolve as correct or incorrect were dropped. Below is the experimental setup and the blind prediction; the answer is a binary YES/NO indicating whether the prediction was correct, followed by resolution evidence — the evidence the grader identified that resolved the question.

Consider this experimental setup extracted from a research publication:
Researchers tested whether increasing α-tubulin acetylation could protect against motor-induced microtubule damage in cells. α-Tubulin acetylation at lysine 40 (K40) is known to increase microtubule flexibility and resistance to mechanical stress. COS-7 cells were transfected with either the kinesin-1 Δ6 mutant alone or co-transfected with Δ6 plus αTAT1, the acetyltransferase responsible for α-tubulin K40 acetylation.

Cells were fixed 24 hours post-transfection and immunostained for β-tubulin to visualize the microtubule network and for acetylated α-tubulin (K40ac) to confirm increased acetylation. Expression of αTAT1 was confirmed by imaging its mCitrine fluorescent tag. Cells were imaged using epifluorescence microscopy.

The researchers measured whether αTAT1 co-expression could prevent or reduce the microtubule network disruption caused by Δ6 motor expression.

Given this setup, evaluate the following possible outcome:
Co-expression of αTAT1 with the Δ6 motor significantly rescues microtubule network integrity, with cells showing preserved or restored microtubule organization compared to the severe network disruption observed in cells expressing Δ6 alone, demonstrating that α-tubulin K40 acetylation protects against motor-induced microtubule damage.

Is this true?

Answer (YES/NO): NO